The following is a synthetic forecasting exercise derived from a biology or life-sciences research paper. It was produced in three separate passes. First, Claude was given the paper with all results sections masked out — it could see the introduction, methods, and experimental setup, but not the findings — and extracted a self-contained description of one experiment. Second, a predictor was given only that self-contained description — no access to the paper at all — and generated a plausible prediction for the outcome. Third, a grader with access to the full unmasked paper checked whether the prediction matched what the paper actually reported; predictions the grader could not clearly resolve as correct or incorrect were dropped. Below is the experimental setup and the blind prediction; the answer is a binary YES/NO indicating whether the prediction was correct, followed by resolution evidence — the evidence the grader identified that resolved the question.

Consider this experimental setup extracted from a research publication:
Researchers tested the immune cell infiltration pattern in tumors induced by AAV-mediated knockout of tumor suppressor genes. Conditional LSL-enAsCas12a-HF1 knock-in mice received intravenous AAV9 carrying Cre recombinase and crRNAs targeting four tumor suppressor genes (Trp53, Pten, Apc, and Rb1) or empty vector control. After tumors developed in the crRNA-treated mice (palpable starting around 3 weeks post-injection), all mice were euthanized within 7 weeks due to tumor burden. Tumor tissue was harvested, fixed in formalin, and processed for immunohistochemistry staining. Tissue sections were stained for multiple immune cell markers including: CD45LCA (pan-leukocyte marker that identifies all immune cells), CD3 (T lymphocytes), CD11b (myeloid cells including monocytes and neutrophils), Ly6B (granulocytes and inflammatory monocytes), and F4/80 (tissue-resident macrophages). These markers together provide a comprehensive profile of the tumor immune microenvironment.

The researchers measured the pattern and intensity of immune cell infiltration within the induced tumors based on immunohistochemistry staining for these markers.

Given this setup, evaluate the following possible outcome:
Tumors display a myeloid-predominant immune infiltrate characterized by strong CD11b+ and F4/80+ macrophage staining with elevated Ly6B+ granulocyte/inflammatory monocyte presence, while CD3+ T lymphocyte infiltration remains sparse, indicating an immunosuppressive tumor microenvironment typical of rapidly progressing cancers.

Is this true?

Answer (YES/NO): YES